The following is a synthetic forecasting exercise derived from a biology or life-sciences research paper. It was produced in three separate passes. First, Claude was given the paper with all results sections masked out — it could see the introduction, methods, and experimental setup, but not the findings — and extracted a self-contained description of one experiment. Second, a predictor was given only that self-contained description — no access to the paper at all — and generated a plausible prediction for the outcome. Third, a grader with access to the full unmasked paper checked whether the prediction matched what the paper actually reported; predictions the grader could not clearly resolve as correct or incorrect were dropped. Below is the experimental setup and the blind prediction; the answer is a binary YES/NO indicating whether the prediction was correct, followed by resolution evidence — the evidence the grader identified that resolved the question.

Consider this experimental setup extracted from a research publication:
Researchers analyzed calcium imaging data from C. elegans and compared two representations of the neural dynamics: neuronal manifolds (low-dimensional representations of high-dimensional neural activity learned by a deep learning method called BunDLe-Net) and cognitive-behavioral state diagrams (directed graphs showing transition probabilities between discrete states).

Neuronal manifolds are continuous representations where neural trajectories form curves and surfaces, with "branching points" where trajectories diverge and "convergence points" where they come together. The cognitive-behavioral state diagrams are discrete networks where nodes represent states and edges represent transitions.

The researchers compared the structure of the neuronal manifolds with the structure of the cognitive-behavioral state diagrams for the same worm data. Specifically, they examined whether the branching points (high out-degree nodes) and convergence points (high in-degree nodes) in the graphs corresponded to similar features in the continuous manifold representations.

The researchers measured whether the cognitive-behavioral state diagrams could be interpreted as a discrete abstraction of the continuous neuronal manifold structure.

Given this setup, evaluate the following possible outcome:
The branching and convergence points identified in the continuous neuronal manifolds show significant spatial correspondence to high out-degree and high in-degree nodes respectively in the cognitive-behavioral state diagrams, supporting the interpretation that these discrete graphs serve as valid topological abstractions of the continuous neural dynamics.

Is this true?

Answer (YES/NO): YES